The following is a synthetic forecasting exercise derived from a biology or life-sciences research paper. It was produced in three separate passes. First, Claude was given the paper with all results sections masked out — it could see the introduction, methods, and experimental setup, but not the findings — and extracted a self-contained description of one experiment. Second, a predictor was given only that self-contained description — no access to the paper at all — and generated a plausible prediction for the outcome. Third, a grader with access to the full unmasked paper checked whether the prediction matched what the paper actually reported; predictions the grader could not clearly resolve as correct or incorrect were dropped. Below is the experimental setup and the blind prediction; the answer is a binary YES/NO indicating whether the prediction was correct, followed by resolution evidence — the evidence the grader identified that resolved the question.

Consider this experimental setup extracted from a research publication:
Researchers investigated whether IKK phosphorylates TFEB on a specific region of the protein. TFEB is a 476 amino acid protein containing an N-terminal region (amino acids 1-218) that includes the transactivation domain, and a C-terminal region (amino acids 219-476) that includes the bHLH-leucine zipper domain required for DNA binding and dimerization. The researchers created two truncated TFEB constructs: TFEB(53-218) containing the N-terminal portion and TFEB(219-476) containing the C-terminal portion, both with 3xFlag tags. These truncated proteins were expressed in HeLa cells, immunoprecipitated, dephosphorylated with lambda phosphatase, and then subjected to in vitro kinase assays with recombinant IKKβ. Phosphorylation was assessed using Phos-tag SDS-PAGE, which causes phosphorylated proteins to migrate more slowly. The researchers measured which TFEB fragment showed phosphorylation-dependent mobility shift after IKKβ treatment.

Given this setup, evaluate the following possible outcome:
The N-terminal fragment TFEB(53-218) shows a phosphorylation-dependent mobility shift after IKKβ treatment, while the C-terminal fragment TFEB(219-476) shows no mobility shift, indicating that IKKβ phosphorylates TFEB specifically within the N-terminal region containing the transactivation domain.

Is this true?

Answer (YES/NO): NO